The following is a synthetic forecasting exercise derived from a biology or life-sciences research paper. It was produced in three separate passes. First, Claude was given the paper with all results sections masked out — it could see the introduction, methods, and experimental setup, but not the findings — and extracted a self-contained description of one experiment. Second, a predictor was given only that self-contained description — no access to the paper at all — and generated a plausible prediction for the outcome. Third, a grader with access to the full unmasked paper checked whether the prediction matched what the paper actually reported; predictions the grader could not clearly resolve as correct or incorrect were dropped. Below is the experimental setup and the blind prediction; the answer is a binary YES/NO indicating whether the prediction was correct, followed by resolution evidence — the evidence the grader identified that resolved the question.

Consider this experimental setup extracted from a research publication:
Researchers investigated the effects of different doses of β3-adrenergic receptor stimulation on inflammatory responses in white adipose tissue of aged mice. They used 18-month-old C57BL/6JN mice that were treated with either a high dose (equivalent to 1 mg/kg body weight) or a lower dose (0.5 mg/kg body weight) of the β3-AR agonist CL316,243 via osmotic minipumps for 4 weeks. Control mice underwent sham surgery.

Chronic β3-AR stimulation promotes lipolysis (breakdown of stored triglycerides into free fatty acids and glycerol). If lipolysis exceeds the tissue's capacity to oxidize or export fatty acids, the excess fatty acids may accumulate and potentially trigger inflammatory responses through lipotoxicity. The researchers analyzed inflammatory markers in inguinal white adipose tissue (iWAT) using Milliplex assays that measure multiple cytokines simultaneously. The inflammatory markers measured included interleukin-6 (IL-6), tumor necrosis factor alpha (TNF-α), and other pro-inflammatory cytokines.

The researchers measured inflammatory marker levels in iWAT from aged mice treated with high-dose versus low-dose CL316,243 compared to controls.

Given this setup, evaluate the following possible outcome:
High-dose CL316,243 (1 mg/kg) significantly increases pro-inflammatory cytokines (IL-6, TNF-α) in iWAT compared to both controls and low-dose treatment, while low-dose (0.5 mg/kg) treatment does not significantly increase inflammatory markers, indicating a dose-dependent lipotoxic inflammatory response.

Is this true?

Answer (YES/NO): NO